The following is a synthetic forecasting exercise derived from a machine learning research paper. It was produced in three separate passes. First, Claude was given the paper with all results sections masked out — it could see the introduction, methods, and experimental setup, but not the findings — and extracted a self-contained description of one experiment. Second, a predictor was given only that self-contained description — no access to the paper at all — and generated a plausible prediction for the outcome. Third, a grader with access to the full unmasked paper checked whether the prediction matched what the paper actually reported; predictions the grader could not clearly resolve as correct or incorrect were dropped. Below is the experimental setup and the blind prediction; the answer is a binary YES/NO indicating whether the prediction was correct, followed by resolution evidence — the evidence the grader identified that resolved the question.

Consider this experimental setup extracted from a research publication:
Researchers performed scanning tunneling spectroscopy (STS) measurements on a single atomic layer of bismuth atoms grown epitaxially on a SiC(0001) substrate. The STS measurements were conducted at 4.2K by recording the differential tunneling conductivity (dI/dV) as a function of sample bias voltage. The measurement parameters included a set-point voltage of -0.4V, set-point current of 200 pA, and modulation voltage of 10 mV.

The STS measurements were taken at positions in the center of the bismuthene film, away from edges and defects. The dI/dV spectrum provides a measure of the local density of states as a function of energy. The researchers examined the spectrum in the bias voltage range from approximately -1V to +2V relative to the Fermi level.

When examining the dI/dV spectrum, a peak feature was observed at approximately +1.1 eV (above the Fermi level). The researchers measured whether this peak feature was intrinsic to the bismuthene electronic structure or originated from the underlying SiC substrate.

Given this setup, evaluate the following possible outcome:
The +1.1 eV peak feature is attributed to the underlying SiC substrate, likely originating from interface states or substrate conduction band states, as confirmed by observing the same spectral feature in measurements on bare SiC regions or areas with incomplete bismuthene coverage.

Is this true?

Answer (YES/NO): NO